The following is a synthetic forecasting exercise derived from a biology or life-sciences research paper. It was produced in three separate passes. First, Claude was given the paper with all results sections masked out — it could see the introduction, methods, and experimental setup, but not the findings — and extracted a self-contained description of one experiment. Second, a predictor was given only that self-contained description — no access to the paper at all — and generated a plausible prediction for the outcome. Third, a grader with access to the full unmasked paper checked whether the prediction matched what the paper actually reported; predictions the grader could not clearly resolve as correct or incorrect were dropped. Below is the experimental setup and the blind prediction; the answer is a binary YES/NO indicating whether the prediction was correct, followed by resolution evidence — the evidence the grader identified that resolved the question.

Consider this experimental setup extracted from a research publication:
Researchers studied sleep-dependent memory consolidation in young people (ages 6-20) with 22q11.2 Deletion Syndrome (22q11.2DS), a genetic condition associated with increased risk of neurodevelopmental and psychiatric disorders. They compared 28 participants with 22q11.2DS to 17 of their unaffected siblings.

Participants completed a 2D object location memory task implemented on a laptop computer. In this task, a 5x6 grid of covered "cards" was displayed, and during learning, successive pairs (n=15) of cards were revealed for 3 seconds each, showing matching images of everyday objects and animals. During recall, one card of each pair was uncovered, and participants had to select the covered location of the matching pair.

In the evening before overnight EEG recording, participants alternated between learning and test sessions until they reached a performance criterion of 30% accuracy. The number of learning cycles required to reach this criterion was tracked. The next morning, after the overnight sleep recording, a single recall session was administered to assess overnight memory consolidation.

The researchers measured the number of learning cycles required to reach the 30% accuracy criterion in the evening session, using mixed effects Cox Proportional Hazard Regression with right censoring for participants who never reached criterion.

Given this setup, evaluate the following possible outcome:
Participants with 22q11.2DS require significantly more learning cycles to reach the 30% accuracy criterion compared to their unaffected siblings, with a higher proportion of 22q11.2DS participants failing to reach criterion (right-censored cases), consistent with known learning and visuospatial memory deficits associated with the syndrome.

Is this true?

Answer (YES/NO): YES